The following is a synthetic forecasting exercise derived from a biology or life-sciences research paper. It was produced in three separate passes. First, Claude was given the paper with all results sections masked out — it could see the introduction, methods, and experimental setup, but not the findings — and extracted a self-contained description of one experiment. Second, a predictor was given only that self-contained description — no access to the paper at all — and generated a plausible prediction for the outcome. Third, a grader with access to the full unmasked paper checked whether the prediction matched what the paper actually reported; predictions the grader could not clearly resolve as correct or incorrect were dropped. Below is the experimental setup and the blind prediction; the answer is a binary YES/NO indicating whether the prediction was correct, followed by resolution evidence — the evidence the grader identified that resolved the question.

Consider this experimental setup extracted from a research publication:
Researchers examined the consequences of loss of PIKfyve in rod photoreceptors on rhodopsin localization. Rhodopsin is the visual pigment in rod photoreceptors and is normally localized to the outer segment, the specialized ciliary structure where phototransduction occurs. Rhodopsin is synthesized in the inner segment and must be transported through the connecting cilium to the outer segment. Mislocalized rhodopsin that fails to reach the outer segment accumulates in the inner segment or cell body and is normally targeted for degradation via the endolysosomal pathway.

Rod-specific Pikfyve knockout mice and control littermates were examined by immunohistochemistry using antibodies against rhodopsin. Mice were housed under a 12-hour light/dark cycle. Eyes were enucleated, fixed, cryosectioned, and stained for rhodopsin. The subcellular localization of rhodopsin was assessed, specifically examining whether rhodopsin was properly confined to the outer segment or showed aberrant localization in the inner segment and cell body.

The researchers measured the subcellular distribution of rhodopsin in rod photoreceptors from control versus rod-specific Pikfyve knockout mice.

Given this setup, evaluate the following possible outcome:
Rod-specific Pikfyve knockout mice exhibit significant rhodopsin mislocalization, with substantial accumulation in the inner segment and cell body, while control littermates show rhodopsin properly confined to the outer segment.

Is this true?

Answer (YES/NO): NO